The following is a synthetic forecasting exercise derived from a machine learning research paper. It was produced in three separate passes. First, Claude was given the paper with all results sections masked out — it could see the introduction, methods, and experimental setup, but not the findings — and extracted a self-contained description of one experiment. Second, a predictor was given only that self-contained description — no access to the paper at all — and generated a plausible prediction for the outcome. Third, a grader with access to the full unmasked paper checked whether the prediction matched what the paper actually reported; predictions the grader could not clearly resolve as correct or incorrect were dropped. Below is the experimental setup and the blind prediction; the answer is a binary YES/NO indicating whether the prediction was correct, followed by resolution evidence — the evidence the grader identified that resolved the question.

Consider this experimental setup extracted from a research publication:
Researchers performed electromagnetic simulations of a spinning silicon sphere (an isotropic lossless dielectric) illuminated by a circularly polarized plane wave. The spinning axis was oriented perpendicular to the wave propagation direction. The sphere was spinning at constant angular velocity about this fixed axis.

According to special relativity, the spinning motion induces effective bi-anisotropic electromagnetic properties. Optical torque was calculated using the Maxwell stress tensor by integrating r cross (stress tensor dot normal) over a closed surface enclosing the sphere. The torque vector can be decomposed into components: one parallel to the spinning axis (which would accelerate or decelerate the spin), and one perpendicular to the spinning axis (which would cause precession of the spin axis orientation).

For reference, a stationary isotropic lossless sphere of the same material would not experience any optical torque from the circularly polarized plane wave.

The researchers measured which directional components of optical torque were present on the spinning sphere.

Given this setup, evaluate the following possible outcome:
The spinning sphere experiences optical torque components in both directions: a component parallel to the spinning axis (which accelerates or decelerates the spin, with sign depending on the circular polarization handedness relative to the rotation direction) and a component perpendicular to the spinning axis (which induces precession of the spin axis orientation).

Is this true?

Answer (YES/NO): NO